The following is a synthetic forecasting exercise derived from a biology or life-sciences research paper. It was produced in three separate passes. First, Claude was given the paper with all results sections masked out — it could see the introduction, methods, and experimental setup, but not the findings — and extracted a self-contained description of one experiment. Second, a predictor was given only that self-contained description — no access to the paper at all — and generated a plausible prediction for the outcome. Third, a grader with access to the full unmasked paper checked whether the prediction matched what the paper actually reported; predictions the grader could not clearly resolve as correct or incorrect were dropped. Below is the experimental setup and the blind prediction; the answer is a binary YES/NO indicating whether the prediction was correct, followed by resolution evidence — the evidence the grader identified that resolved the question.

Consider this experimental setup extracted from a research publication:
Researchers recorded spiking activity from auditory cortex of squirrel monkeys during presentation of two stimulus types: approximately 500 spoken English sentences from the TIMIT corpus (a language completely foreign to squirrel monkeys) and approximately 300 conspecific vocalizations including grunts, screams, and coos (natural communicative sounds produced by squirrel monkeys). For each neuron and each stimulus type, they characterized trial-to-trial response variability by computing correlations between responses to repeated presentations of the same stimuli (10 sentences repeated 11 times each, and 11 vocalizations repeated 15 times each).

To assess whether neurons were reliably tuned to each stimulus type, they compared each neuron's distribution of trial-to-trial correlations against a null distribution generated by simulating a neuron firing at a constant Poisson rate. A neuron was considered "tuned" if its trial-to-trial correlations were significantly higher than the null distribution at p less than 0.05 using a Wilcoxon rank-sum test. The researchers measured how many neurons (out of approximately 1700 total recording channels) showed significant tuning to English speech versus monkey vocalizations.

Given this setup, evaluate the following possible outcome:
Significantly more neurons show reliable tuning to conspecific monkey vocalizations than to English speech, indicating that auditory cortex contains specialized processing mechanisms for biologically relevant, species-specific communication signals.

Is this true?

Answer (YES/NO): NO